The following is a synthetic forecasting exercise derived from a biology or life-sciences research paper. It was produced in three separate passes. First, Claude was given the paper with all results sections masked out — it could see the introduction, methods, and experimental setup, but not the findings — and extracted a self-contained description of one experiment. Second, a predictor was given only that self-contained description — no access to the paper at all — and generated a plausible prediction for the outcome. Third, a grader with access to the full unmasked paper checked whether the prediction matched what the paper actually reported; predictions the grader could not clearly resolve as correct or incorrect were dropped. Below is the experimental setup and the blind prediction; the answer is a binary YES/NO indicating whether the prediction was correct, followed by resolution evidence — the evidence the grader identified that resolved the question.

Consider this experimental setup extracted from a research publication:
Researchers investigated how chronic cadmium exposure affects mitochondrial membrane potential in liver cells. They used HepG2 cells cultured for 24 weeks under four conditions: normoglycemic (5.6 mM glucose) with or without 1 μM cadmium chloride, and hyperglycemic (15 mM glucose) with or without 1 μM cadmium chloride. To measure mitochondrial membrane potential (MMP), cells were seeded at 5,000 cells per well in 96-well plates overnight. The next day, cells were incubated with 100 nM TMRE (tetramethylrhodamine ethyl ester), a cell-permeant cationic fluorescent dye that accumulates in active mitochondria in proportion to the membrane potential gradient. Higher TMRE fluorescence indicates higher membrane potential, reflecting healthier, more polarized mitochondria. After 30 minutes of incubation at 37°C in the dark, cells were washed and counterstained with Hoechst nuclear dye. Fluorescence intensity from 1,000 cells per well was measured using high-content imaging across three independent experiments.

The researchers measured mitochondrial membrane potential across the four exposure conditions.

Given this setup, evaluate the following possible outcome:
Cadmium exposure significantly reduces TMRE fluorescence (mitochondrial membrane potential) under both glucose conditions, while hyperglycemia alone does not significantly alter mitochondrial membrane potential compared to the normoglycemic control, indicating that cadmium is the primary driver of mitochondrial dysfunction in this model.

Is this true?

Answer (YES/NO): NO